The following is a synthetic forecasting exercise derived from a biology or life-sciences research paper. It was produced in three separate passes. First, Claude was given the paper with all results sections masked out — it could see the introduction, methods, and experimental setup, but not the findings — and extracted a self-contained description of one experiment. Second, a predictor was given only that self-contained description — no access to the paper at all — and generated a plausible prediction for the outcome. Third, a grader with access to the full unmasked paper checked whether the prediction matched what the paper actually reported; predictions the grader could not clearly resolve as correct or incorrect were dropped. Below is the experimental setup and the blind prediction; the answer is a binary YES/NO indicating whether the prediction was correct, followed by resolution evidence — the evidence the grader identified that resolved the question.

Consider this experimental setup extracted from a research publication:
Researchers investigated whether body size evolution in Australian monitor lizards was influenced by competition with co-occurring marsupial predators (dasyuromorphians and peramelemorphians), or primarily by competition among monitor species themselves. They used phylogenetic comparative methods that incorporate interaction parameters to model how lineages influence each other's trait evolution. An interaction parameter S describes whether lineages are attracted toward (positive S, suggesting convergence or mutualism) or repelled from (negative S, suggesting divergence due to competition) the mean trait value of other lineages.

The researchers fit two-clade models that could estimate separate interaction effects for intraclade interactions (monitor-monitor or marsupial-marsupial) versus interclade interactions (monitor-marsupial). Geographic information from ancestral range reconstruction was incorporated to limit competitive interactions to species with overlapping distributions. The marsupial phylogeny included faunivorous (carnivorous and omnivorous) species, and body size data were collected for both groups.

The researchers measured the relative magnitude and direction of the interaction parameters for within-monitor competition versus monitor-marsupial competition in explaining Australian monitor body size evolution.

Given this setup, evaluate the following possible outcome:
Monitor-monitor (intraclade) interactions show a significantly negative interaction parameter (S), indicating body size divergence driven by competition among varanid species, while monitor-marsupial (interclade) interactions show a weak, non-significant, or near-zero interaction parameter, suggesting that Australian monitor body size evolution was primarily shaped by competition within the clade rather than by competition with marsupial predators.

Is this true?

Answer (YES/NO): YES